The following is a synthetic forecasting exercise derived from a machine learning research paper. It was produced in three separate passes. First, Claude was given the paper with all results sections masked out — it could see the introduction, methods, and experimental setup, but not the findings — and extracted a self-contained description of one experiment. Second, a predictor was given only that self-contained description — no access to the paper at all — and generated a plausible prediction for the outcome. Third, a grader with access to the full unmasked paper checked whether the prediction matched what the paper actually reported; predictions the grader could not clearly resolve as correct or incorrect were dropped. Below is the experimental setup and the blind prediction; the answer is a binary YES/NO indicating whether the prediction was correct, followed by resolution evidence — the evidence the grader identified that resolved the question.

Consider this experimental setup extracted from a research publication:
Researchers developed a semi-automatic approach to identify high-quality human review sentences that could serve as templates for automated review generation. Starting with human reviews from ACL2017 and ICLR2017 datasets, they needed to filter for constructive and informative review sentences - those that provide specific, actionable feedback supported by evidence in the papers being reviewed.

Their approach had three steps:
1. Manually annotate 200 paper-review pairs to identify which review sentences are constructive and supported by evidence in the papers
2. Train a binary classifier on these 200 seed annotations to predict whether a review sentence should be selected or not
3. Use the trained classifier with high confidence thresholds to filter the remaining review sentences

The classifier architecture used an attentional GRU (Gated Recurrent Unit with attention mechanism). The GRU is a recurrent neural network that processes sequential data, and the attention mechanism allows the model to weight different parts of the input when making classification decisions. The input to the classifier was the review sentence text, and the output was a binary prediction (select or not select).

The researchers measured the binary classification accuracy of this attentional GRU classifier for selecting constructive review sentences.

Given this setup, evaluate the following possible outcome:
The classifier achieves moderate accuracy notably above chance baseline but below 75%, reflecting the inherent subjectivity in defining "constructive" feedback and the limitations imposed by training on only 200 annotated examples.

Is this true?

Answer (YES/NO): NO